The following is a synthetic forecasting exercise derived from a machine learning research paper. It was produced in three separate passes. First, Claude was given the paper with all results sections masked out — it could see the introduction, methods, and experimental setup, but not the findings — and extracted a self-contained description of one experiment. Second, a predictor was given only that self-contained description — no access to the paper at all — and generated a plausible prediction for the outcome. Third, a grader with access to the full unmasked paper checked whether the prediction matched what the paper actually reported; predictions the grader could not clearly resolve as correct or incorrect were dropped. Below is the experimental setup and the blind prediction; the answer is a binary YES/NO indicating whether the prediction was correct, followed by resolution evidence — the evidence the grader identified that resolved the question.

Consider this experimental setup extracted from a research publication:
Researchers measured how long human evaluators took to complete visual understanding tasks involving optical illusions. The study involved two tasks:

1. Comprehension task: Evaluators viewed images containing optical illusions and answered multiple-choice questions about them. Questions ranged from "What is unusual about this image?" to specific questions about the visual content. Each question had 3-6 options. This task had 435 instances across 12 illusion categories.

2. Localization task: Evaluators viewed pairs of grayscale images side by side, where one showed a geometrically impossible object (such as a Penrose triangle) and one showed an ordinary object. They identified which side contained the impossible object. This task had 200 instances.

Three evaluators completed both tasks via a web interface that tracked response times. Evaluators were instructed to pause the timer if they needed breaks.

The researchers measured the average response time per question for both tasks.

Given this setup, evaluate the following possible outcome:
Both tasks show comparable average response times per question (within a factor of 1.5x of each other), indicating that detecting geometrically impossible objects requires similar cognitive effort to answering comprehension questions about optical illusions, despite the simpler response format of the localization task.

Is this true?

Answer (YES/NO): NO